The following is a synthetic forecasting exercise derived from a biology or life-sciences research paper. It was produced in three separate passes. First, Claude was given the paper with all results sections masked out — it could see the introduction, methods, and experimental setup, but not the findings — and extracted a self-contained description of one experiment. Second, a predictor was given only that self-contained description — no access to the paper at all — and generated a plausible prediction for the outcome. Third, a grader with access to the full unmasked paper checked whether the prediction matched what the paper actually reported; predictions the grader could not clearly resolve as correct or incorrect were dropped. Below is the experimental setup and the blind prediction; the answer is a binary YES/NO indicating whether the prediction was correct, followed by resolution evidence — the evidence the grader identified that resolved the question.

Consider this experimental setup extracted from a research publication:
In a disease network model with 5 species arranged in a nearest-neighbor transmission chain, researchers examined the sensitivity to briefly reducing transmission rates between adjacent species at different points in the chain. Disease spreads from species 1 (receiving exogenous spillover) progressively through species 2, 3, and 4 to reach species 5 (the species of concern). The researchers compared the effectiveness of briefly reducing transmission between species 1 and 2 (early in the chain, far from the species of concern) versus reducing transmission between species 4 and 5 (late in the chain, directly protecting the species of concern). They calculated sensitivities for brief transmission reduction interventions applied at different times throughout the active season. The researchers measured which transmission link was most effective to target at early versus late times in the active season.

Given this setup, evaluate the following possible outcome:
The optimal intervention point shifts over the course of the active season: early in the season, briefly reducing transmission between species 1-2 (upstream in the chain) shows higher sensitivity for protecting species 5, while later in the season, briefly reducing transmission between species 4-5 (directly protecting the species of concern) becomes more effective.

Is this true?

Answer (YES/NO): YES